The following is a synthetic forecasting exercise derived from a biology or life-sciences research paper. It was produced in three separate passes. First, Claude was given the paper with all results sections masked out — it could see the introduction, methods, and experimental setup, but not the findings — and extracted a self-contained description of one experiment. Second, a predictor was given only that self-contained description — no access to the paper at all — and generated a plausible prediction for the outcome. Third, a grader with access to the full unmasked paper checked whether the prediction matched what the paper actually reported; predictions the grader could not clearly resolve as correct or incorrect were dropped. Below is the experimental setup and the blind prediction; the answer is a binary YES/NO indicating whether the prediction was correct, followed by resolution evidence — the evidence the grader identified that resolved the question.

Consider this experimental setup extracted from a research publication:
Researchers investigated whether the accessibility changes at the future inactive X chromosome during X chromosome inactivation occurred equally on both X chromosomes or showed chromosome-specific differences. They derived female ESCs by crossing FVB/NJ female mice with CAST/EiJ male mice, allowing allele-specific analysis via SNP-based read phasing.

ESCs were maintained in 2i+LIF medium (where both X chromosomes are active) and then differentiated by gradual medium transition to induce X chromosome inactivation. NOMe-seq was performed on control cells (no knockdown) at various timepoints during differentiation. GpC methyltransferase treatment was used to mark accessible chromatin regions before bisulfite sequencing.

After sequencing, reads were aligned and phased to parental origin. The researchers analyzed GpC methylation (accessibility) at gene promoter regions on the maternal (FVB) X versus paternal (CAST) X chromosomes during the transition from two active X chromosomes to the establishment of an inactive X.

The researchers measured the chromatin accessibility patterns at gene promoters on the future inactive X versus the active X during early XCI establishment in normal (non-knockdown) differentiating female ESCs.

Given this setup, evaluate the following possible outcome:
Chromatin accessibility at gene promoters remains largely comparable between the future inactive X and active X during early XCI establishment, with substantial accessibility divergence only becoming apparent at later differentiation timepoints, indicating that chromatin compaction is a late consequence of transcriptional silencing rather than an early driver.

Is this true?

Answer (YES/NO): NO